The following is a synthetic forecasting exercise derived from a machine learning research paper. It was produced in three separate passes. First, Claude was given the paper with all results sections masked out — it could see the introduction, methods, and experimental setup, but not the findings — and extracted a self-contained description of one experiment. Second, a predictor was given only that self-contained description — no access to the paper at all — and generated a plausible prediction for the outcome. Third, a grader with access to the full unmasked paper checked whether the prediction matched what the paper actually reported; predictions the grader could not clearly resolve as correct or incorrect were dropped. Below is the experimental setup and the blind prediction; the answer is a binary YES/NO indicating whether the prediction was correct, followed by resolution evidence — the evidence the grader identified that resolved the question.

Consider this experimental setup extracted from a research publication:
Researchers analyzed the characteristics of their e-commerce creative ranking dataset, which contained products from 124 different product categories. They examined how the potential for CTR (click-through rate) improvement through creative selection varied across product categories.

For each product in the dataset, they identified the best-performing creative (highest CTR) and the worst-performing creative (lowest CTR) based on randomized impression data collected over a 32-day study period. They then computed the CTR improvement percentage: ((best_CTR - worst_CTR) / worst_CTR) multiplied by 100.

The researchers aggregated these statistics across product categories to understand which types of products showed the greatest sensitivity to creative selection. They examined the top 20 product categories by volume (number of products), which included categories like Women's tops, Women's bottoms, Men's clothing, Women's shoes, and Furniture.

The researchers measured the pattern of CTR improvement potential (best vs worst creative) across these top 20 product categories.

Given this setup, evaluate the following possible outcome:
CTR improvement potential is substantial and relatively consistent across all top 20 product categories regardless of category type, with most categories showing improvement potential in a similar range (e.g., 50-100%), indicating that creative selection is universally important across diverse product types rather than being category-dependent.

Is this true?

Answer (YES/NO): NO